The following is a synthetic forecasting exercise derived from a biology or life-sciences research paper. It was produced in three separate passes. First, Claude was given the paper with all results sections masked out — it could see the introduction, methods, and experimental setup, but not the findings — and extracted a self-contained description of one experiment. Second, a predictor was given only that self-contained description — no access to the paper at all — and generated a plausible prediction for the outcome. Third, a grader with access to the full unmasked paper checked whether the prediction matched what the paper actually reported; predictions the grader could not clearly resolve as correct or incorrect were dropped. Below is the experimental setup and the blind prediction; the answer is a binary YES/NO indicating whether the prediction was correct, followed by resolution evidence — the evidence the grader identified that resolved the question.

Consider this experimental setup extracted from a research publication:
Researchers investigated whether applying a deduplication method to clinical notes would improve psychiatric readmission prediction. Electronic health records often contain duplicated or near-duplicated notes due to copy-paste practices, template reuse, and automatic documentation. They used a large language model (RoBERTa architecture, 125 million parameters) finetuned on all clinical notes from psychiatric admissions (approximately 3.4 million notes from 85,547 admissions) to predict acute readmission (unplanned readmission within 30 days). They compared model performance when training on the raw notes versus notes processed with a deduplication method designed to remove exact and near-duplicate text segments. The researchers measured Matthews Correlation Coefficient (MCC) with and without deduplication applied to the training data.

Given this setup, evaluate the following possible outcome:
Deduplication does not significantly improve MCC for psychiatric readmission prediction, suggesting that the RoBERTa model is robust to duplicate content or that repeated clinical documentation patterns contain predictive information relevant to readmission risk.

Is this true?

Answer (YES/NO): NO